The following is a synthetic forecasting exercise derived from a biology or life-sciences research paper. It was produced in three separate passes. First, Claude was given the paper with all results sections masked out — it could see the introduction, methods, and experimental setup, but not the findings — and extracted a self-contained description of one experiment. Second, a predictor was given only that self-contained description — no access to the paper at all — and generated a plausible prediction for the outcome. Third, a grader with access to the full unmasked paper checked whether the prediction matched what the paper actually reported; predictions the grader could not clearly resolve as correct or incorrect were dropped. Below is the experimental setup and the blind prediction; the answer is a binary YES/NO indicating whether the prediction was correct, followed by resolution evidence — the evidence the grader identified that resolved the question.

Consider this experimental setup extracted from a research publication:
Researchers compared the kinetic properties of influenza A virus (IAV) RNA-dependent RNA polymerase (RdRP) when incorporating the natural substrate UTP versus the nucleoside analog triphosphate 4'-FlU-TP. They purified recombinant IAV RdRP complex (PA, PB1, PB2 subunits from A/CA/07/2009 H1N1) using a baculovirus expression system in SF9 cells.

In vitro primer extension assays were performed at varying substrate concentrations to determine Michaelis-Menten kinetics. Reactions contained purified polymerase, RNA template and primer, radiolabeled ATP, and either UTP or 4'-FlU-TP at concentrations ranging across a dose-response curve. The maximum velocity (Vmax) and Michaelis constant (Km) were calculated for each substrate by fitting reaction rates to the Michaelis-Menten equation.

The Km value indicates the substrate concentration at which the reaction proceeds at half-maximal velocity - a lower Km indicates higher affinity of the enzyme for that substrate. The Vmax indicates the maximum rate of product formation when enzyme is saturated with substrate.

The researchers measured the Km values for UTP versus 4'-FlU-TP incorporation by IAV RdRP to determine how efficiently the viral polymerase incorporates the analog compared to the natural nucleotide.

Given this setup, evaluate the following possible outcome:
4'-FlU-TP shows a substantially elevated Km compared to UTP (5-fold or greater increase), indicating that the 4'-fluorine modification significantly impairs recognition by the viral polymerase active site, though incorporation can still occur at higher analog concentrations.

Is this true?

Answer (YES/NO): NO